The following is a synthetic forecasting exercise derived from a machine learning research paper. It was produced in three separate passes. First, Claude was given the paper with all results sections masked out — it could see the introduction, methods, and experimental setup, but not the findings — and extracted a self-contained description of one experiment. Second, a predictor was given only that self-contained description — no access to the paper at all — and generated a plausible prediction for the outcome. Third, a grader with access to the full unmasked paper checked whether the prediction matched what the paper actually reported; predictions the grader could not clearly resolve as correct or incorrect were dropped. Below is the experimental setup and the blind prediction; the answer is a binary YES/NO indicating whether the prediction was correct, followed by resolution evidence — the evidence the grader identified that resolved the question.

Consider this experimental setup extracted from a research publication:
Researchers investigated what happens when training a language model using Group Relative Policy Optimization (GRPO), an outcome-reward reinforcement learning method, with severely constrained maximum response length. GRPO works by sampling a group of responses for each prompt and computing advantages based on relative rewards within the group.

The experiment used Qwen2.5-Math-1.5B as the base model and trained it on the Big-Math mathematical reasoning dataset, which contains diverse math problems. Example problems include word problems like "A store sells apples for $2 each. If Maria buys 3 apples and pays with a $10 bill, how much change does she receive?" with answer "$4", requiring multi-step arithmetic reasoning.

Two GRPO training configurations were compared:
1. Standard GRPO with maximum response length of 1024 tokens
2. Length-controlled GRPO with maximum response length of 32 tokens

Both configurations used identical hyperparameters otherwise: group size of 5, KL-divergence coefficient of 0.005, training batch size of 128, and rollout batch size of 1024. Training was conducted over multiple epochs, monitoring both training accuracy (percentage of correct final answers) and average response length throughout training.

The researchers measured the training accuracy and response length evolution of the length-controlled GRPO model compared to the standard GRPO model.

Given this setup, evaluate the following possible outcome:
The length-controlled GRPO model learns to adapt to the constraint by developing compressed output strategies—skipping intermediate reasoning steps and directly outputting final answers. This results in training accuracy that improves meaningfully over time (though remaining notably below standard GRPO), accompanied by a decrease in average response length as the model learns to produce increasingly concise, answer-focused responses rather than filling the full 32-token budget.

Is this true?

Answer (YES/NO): NO